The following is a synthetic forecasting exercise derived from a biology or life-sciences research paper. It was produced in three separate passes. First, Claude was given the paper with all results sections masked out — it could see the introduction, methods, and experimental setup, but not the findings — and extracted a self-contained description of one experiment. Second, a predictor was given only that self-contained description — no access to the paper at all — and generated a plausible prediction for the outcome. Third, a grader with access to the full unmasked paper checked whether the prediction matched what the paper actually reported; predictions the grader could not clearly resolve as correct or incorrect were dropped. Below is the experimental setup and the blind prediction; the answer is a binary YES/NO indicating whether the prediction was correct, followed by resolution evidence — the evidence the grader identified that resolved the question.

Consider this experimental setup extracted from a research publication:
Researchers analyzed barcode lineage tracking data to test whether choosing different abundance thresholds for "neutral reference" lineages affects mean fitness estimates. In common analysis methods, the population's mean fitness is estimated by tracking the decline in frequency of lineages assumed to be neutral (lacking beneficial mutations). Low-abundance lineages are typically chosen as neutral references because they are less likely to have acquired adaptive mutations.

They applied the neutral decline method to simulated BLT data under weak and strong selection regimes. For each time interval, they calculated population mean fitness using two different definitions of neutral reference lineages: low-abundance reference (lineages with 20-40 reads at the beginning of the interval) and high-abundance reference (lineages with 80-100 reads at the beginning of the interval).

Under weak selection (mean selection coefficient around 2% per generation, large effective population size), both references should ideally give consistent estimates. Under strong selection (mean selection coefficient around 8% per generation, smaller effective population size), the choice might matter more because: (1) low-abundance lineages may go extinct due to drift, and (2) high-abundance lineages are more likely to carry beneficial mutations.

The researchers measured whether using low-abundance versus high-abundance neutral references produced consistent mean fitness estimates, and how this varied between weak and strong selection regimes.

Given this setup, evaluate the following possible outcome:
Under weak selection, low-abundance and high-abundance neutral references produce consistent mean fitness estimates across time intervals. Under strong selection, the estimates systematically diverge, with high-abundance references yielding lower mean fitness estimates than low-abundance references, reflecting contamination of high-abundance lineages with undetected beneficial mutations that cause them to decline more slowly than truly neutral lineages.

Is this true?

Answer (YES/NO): NO